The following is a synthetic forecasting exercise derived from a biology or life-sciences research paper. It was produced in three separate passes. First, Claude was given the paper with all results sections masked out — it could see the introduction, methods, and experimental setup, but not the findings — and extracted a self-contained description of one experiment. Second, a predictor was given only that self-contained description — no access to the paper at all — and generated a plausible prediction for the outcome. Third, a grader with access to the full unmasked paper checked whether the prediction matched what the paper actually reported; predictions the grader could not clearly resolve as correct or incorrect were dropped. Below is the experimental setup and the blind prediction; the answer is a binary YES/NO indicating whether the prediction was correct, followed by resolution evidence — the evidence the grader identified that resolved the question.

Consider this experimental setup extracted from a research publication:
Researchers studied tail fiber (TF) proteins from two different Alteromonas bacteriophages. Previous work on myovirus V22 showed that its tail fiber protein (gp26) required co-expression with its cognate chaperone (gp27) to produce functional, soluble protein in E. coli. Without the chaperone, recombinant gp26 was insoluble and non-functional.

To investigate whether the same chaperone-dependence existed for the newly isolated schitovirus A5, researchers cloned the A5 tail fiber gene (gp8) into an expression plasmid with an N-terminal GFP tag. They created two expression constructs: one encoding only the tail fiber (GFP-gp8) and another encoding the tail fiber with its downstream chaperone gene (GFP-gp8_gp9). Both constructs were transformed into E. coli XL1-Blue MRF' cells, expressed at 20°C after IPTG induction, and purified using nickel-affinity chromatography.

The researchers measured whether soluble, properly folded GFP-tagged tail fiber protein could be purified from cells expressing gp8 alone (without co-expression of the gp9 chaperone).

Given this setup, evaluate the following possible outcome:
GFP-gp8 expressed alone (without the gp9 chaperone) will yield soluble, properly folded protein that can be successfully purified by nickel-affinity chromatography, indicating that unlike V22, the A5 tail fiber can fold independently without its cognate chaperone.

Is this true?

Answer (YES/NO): YES